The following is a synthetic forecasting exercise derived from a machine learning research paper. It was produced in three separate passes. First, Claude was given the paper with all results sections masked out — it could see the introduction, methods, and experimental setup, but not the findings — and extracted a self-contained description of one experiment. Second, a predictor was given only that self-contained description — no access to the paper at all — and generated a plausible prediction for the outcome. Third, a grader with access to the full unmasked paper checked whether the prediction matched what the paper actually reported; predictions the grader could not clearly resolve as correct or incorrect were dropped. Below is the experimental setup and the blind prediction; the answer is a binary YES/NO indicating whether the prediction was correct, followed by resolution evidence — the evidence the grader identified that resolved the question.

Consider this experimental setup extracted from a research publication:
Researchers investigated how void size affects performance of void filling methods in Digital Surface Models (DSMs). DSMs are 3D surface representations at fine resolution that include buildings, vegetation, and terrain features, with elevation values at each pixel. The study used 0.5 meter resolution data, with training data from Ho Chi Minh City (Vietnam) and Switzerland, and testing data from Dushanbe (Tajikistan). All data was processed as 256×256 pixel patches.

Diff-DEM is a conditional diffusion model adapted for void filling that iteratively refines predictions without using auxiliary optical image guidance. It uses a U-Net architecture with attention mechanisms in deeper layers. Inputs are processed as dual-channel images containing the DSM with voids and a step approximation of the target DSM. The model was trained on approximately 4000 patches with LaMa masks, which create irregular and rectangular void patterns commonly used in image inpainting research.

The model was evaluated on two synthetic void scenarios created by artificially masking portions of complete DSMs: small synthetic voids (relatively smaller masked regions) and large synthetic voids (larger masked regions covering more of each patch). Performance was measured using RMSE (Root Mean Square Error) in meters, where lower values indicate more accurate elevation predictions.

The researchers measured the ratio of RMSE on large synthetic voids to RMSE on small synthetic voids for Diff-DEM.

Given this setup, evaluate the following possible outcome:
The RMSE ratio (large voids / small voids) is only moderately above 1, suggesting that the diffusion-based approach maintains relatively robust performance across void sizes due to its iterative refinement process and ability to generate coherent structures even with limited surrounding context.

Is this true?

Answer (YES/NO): NO